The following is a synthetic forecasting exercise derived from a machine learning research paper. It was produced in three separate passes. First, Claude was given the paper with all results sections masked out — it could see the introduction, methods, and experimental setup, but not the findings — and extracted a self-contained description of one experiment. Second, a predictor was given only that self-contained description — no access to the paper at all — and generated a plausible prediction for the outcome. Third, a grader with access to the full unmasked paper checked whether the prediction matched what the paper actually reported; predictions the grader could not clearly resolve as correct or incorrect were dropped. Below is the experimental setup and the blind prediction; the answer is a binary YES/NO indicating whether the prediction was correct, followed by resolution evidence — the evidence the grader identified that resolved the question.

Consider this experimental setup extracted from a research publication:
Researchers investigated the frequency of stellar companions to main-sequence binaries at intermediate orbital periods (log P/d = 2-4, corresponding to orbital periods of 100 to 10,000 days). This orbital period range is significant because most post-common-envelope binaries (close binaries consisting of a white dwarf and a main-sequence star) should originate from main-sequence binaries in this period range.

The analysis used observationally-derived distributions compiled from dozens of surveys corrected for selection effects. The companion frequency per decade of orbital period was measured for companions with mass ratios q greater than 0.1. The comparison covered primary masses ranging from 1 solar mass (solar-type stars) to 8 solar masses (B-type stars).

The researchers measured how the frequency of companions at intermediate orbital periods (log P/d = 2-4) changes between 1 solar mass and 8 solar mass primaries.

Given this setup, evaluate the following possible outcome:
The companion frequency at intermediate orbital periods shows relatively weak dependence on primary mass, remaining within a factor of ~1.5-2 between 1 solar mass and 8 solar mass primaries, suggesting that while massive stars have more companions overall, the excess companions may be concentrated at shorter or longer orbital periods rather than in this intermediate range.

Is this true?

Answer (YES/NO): NO